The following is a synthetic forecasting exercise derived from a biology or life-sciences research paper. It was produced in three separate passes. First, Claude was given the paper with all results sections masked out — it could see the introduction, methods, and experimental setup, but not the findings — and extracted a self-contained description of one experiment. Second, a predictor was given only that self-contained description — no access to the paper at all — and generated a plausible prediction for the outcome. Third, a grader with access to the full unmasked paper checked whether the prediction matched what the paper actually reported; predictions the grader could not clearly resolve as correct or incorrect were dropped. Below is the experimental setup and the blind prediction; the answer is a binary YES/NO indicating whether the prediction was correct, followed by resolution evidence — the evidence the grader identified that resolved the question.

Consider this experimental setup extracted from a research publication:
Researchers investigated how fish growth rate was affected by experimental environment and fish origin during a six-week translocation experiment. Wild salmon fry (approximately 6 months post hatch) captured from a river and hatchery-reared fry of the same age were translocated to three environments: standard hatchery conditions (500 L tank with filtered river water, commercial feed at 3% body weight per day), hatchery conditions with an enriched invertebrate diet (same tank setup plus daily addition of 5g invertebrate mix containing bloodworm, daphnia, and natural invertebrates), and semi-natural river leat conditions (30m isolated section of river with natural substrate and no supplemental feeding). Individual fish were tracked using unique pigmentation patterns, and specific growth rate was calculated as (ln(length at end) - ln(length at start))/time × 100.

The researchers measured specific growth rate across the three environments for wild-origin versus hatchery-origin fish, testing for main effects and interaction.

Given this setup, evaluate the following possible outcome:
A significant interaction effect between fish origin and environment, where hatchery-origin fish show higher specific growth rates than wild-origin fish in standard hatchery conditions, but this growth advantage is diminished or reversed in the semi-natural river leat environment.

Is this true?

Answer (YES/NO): YES